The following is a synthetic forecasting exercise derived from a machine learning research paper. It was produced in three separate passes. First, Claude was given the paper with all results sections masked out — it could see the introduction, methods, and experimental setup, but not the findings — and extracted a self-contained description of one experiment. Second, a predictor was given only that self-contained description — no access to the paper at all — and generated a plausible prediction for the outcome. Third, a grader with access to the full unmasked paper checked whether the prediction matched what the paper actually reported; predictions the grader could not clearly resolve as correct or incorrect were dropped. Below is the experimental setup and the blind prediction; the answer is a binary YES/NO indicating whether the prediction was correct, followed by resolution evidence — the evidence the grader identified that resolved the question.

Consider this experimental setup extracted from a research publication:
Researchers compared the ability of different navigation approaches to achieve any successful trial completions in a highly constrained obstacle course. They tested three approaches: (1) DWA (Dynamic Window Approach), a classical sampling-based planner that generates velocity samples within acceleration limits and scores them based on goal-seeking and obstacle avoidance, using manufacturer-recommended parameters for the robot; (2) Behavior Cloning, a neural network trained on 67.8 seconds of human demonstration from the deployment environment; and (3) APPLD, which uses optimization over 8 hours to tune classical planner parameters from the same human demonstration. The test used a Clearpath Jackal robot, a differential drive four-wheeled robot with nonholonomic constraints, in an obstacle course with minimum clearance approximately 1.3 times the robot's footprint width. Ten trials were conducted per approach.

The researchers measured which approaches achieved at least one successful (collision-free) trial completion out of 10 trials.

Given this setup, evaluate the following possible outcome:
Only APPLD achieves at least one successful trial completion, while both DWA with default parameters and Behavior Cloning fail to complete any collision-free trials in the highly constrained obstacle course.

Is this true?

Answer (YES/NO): NO